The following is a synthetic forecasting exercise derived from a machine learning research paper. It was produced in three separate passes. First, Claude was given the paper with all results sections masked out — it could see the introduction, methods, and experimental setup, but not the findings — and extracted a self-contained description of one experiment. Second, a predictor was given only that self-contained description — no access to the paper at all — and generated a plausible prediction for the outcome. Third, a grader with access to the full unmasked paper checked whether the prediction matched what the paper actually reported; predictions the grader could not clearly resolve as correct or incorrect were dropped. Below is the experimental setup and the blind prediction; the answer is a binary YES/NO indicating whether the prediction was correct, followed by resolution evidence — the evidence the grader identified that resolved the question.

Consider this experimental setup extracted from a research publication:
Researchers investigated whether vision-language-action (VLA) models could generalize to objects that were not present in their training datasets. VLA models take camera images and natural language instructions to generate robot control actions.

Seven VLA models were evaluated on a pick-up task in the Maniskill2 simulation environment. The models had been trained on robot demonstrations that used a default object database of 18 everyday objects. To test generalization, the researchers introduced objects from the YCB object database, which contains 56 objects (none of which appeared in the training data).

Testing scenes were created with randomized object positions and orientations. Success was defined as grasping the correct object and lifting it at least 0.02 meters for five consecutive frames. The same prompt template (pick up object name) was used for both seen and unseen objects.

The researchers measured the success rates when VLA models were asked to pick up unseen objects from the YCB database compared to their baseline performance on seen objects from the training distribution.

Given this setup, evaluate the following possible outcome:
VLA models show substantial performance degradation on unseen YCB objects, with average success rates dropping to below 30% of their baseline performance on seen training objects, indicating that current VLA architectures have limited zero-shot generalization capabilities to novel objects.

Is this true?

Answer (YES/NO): YES